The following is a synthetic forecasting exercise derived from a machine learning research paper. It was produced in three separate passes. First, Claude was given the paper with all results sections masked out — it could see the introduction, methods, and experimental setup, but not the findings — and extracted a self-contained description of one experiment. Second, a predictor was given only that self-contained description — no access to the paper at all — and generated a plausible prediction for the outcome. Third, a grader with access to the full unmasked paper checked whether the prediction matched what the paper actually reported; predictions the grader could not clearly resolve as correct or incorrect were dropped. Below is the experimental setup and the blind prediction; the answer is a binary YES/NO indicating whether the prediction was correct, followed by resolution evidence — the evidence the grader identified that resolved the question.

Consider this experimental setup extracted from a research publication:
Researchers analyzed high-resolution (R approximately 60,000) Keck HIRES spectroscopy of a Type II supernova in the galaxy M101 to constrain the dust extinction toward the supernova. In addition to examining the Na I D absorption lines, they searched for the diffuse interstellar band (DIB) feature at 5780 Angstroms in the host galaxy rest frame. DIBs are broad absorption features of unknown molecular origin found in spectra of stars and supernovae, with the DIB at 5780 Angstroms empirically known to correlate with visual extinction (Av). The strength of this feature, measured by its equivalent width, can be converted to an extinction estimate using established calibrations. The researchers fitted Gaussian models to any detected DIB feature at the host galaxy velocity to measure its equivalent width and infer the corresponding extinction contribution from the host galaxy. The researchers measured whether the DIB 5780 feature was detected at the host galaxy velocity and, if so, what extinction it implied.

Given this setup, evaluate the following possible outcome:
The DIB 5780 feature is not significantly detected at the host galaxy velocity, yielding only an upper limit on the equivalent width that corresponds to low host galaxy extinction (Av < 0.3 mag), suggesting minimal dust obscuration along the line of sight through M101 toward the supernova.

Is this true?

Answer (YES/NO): YES